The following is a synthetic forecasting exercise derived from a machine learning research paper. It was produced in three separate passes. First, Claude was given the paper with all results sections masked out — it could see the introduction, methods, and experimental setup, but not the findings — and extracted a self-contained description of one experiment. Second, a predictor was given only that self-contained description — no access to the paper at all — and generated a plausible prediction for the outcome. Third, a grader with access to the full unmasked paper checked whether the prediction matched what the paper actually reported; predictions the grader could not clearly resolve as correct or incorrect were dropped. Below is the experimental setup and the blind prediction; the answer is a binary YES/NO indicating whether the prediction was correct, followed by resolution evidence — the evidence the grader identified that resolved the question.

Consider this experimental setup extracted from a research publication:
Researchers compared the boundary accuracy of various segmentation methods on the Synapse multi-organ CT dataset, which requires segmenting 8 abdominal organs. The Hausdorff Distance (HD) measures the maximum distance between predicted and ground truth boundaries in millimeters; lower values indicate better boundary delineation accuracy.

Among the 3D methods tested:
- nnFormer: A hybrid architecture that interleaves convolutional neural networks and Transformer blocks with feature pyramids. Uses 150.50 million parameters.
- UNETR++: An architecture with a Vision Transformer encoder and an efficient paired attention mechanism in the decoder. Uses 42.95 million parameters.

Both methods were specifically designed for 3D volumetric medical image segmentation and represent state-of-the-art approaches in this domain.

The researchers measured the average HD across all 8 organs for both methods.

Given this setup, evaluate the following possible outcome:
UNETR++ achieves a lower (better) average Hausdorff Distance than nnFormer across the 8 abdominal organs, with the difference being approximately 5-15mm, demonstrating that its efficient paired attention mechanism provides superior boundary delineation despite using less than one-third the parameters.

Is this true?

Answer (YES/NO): NO